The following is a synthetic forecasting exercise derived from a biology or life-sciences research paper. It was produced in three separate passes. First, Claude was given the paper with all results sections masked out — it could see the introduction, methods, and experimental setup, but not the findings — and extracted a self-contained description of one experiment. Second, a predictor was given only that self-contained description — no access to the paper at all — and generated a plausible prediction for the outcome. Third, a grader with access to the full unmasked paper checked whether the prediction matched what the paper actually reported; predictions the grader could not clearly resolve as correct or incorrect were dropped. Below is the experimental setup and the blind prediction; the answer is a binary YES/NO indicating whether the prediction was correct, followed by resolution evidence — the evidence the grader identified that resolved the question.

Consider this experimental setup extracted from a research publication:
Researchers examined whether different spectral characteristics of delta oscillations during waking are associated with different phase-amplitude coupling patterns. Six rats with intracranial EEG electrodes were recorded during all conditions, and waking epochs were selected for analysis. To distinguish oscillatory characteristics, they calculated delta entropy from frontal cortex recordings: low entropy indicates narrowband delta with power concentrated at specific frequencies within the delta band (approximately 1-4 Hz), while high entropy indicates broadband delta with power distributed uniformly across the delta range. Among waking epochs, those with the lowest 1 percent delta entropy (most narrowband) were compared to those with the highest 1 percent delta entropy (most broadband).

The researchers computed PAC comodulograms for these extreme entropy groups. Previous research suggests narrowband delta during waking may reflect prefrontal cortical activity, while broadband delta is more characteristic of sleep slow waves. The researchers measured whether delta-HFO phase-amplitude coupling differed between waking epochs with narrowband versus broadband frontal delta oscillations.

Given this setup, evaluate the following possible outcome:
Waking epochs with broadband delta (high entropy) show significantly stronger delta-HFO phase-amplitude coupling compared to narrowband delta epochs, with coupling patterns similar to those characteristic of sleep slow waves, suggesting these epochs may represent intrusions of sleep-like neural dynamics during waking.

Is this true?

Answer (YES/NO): NO